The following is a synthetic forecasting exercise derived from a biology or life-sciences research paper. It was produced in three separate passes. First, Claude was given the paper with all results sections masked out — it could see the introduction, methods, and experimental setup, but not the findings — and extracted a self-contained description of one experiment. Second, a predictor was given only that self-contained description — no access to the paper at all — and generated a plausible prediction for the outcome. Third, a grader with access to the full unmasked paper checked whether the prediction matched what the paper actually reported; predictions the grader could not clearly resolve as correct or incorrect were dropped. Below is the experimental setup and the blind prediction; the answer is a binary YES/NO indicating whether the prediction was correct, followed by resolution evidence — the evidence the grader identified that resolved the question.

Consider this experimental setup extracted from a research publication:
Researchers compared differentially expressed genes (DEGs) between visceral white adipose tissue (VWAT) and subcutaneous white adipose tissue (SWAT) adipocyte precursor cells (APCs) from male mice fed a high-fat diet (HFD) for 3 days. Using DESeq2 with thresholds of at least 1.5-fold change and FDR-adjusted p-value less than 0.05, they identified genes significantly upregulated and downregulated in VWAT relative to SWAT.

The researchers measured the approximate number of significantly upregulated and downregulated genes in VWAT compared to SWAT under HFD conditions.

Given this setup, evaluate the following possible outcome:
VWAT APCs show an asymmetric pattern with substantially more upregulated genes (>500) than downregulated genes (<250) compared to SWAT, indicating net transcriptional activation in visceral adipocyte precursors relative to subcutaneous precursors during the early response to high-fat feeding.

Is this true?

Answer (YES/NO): NO